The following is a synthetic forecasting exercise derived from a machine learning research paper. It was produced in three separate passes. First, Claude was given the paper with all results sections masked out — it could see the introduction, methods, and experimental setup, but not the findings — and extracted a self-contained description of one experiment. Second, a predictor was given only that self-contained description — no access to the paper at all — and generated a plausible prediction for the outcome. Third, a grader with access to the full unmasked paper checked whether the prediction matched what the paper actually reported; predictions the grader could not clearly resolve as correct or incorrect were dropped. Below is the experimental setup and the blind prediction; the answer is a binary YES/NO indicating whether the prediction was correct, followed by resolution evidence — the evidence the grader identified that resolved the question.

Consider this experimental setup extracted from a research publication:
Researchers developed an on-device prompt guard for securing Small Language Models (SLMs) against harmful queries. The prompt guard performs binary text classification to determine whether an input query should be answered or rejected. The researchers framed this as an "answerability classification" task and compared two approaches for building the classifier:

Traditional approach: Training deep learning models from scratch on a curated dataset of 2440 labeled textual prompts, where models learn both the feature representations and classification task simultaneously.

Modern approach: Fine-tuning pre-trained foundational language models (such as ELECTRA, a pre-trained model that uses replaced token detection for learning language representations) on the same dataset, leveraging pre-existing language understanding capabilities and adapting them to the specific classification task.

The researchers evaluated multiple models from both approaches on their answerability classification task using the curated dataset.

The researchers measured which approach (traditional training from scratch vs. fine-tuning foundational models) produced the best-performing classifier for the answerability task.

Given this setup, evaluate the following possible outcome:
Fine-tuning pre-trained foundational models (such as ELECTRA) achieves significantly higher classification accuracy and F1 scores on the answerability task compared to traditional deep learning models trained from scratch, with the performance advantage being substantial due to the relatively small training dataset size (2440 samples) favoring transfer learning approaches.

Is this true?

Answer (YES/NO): NO